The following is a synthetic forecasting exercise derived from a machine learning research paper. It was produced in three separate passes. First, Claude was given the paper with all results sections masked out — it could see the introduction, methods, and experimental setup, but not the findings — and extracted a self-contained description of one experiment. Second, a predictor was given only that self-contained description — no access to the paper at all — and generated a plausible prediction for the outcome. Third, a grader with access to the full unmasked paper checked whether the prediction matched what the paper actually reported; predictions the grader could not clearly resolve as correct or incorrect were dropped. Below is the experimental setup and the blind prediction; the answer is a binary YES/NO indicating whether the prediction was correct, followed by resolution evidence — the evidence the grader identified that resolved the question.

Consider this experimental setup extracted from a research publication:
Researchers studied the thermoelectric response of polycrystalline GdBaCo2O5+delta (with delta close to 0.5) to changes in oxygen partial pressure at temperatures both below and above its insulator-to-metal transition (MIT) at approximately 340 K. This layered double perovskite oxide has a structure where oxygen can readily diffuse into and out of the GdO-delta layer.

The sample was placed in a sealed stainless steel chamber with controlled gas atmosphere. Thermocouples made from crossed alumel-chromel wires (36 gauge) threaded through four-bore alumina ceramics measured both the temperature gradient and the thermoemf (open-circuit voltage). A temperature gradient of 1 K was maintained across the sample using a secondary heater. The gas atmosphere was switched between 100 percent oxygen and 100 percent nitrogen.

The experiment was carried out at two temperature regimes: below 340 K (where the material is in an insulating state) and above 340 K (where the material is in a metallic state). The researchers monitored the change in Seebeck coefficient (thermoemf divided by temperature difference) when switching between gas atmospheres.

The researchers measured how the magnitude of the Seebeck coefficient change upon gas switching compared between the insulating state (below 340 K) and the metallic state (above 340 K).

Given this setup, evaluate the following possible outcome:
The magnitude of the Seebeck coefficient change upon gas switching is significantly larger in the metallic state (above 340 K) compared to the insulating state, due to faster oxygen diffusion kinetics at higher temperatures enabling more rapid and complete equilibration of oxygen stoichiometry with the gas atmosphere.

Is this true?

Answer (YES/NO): NO